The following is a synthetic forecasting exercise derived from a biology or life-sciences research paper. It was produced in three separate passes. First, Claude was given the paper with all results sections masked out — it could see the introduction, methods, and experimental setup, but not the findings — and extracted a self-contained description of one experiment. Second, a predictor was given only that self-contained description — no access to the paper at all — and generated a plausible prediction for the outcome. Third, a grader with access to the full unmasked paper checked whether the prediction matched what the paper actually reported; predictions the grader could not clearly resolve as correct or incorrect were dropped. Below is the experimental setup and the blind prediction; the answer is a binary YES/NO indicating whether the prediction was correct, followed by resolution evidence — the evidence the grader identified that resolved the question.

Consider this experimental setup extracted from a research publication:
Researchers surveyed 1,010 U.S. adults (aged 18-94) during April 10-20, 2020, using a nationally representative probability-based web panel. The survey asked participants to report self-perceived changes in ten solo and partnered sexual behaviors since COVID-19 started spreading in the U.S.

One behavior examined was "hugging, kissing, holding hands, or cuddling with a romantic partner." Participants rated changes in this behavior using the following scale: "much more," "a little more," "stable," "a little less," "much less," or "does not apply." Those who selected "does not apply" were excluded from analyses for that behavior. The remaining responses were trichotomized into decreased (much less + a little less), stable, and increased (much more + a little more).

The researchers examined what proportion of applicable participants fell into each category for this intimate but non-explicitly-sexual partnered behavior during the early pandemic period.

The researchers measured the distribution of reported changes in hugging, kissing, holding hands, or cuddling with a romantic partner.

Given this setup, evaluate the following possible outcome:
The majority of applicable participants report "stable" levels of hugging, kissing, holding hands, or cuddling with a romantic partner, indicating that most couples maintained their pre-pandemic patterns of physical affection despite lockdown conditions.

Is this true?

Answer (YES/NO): YES